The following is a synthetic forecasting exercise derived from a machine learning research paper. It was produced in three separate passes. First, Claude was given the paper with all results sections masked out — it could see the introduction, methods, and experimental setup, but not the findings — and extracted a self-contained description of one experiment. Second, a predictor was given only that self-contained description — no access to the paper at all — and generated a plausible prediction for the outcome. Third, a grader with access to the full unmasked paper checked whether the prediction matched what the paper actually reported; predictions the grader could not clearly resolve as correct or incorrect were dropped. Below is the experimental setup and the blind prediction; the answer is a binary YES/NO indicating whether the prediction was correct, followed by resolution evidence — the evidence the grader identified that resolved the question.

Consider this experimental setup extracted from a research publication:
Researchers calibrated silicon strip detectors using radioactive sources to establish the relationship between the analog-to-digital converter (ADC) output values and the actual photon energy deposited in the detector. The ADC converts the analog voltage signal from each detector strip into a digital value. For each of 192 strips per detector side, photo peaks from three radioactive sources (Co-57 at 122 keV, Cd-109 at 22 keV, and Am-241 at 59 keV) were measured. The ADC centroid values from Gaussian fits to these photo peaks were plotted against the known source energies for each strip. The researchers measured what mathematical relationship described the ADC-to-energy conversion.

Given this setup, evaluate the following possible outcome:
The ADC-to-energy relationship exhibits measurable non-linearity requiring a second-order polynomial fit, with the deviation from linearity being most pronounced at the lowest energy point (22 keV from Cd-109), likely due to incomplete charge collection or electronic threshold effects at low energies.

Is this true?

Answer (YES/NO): NO